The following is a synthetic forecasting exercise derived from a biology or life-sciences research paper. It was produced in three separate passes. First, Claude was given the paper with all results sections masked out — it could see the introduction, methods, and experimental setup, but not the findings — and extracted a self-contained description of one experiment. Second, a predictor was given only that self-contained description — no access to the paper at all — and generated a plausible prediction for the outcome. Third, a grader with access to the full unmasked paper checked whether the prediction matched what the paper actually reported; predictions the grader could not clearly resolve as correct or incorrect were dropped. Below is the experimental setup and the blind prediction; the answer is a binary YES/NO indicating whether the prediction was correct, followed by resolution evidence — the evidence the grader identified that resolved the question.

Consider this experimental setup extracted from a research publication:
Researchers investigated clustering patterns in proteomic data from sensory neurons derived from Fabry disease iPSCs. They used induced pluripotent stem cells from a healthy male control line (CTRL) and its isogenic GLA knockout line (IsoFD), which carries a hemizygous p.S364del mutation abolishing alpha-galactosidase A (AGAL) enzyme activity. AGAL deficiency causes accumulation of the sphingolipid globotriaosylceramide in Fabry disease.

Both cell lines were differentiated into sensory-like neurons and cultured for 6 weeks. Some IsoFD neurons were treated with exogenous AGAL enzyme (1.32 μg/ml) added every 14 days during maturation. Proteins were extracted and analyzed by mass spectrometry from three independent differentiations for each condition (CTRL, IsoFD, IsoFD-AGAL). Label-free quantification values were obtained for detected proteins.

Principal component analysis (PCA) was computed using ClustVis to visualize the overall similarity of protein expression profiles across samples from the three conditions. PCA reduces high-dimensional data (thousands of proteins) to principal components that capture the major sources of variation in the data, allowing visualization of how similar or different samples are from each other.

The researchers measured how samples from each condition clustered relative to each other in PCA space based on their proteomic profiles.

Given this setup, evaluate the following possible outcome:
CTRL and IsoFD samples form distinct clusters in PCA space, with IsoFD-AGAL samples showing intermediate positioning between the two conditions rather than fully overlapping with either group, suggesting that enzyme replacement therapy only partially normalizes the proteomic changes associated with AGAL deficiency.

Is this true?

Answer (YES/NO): NO